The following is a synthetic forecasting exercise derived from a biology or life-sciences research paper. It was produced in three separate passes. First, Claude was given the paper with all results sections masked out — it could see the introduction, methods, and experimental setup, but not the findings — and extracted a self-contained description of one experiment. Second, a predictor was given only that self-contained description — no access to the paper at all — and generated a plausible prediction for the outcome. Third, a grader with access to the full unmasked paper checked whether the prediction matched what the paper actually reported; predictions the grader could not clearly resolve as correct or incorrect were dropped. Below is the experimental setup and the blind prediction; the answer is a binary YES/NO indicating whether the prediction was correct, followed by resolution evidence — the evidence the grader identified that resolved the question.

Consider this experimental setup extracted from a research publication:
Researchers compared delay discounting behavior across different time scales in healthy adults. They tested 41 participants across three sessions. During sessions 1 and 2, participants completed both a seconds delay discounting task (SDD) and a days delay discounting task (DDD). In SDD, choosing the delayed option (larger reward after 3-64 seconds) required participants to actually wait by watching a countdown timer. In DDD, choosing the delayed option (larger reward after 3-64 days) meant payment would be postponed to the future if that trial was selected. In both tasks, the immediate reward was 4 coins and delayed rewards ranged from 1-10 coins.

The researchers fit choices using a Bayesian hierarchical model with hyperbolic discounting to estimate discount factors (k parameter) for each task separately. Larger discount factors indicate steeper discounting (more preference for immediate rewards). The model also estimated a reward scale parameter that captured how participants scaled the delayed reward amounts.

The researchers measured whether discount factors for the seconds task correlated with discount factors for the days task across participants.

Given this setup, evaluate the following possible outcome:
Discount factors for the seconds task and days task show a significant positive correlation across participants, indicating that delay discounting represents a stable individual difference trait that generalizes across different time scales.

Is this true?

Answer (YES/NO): YES